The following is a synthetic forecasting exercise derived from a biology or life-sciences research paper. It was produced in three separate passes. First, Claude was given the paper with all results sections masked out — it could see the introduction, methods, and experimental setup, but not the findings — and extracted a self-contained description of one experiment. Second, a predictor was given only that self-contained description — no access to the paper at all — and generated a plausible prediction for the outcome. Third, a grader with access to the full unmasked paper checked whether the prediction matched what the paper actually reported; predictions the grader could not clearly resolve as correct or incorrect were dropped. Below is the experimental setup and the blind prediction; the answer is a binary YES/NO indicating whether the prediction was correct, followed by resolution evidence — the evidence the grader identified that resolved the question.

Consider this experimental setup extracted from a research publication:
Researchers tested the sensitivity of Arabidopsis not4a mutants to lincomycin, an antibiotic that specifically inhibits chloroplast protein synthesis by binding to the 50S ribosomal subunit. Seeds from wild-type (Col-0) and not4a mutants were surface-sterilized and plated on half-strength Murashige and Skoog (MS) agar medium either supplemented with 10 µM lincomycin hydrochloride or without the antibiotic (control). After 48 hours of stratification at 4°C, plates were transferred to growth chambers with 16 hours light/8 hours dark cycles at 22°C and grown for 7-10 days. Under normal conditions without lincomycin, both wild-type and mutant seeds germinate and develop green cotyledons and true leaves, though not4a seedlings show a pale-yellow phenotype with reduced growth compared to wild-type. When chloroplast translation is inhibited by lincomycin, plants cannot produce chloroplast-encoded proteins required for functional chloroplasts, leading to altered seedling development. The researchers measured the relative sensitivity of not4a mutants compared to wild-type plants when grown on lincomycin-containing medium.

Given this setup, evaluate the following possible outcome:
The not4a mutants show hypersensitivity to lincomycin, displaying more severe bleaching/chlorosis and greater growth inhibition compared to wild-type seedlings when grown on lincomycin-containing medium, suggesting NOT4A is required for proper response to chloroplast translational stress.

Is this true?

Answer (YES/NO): YES